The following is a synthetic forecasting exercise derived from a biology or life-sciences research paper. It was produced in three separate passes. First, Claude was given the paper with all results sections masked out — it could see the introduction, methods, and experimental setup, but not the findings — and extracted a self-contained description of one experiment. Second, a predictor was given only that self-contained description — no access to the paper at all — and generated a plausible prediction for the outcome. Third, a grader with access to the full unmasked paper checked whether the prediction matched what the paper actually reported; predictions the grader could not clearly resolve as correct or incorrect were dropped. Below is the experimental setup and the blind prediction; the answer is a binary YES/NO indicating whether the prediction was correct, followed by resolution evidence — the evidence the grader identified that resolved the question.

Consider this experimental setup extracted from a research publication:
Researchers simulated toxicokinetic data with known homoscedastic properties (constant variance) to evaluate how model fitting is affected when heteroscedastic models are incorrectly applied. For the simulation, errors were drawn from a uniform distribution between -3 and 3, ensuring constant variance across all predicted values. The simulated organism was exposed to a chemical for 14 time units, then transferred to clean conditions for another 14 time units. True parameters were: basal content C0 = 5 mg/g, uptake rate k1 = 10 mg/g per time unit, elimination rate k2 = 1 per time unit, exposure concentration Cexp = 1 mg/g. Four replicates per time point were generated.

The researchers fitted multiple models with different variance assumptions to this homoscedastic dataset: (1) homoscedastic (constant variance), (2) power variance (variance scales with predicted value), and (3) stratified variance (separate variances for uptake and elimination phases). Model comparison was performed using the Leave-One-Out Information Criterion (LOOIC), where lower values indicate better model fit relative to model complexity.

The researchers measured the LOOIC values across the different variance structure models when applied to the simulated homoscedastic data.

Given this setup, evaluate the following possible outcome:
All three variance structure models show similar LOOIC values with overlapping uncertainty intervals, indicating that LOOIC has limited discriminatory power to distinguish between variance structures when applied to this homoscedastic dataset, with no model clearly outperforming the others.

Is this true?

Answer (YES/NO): NO